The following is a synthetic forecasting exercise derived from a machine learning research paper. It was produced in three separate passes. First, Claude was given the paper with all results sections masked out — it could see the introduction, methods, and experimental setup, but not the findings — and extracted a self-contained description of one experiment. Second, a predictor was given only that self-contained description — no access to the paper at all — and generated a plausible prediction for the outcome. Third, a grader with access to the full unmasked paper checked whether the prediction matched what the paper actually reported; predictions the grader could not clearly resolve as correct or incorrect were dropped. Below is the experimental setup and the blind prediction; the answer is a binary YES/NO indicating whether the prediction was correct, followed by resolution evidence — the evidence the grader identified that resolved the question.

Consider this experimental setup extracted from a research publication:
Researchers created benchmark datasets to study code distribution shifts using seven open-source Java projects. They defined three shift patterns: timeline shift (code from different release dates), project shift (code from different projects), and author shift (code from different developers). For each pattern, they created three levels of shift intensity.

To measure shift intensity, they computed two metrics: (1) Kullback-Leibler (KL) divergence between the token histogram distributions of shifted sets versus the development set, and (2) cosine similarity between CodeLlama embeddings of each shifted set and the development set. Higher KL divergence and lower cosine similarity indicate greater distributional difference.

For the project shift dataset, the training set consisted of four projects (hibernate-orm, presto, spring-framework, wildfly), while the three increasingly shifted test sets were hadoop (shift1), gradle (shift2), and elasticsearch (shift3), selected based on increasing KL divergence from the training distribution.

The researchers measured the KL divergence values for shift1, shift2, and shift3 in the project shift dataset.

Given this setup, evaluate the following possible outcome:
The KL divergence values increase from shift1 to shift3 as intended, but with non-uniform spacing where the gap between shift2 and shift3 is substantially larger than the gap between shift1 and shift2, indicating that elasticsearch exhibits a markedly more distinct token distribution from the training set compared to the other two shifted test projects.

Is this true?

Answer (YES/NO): NO